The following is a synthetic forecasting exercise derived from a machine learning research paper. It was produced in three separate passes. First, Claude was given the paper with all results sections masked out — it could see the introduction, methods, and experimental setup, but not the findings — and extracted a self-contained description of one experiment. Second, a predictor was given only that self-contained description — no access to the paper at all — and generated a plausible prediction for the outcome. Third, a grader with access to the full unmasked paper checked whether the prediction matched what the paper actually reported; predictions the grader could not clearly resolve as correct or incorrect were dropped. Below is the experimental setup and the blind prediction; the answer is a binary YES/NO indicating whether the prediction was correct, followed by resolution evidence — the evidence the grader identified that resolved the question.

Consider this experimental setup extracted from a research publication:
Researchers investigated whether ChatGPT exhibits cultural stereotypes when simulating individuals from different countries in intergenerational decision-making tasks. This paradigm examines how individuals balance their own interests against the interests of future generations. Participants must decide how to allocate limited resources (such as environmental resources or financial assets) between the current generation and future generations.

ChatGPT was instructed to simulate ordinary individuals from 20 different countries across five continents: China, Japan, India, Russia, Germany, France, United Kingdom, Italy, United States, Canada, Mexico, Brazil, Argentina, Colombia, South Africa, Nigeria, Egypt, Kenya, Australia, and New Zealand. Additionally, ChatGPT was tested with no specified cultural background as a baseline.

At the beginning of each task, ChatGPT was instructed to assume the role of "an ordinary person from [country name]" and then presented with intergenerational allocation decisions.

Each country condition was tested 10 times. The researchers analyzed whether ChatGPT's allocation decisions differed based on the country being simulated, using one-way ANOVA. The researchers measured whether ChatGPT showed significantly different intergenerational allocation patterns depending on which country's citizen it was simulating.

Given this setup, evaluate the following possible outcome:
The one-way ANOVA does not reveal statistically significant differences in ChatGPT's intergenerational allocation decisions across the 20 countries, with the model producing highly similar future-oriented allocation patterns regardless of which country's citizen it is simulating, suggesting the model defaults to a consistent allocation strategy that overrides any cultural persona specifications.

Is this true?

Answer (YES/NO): YES